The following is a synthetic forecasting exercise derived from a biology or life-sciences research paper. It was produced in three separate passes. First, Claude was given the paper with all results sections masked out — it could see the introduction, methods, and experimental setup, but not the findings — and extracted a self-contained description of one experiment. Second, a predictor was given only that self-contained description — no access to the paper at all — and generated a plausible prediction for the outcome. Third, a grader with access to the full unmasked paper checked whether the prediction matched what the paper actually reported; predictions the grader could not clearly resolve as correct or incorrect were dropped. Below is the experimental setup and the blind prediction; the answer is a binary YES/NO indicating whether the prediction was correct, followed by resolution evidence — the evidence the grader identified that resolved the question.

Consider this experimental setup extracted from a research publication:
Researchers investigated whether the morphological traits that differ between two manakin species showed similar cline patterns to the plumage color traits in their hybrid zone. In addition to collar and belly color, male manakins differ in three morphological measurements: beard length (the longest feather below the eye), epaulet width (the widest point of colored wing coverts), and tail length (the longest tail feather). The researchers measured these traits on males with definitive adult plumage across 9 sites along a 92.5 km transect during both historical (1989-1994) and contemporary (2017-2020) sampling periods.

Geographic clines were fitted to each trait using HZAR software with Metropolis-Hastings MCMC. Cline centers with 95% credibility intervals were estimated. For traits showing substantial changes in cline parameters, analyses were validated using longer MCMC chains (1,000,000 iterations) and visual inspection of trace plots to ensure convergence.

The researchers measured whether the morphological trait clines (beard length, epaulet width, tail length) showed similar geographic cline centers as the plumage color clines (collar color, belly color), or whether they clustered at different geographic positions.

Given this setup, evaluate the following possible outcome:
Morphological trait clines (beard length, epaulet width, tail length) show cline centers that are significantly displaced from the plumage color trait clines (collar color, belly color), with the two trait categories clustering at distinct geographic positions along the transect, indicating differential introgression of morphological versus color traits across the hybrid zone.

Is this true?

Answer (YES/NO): YES